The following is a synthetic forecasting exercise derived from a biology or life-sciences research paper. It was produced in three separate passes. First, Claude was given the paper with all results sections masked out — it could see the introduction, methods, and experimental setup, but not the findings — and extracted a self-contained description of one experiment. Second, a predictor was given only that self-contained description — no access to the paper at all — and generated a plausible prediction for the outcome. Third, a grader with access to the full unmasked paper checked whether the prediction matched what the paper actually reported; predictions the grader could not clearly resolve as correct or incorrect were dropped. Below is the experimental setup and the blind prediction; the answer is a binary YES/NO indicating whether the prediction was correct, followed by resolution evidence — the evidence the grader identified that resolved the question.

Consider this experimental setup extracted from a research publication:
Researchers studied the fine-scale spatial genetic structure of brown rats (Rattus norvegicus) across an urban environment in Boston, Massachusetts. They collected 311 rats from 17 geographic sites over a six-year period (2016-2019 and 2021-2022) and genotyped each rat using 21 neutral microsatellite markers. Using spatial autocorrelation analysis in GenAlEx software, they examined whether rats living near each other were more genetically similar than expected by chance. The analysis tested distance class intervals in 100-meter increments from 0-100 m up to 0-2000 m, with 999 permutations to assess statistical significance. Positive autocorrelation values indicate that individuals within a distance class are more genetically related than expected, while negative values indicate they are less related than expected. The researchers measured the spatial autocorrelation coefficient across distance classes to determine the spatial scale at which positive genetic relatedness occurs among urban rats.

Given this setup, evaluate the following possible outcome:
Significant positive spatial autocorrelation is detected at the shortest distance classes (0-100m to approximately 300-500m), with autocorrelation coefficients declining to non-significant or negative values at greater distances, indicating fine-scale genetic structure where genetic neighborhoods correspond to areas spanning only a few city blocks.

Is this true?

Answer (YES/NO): NO